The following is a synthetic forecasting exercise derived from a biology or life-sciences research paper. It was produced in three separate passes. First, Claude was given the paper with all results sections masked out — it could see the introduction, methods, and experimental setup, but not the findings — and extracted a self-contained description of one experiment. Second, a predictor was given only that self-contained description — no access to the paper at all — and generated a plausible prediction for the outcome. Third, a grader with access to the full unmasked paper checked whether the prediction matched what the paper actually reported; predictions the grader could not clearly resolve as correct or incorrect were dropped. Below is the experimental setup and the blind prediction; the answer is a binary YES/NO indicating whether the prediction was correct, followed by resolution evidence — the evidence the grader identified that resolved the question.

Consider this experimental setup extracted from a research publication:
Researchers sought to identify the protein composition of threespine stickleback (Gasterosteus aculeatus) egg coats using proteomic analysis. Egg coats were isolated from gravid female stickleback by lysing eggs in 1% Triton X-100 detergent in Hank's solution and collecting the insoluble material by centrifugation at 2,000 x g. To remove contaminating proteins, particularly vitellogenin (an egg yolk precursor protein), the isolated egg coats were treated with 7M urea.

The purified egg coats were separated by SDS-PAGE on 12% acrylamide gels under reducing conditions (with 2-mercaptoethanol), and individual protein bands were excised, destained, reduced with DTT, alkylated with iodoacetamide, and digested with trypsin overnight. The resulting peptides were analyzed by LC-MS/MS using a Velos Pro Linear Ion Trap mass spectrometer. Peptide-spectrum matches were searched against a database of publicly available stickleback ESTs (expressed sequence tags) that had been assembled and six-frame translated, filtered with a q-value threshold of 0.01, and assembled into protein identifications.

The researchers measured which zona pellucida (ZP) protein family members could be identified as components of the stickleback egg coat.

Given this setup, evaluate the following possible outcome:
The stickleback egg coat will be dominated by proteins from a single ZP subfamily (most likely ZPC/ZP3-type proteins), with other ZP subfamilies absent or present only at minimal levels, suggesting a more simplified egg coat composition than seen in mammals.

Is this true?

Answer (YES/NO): NO